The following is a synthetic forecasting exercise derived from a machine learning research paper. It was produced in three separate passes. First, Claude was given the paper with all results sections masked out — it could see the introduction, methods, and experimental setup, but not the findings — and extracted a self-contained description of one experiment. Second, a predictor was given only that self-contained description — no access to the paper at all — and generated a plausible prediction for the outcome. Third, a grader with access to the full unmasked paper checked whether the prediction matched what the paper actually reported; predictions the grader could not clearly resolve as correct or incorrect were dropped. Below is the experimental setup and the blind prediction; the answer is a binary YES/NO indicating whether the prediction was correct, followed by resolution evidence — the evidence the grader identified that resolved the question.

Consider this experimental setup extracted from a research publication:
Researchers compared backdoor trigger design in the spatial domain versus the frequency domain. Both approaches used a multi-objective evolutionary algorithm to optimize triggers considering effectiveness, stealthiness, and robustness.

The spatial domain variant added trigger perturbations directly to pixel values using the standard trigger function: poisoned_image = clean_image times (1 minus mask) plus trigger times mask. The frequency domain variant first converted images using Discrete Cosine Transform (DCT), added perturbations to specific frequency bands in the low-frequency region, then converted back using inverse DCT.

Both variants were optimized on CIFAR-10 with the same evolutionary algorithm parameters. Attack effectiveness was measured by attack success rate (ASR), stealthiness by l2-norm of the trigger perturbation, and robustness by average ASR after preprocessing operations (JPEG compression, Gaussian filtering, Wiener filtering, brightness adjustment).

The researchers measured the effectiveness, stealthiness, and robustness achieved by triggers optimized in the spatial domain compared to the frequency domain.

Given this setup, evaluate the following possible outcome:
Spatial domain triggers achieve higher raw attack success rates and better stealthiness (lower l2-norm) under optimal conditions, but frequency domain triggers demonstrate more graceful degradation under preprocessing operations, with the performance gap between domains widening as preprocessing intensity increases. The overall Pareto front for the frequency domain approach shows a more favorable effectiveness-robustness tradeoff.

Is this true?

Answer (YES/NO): NO